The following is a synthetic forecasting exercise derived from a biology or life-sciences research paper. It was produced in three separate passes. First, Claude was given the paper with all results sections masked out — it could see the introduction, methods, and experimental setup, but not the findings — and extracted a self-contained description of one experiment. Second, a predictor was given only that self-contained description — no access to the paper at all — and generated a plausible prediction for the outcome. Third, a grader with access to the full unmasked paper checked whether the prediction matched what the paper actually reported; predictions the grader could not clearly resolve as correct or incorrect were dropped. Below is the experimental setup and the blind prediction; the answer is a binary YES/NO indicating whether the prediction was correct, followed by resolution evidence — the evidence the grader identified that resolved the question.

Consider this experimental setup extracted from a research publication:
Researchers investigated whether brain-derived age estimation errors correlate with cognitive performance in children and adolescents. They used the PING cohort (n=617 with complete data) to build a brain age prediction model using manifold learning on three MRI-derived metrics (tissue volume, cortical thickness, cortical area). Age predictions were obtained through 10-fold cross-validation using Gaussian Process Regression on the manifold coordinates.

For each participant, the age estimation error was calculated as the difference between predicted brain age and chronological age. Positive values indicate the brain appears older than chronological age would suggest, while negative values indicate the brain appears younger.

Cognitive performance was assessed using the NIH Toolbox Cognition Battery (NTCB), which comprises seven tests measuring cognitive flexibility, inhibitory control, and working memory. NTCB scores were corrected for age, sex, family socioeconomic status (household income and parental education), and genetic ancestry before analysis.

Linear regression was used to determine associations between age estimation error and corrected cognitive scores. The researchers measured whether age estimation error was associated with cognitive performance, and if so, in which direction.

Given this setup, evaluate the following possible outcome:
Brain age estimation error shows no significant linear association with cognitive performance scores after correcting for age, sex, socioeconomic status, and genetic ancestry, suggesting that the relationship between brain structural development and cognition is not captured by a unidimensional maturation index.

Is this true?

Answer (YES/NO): YES